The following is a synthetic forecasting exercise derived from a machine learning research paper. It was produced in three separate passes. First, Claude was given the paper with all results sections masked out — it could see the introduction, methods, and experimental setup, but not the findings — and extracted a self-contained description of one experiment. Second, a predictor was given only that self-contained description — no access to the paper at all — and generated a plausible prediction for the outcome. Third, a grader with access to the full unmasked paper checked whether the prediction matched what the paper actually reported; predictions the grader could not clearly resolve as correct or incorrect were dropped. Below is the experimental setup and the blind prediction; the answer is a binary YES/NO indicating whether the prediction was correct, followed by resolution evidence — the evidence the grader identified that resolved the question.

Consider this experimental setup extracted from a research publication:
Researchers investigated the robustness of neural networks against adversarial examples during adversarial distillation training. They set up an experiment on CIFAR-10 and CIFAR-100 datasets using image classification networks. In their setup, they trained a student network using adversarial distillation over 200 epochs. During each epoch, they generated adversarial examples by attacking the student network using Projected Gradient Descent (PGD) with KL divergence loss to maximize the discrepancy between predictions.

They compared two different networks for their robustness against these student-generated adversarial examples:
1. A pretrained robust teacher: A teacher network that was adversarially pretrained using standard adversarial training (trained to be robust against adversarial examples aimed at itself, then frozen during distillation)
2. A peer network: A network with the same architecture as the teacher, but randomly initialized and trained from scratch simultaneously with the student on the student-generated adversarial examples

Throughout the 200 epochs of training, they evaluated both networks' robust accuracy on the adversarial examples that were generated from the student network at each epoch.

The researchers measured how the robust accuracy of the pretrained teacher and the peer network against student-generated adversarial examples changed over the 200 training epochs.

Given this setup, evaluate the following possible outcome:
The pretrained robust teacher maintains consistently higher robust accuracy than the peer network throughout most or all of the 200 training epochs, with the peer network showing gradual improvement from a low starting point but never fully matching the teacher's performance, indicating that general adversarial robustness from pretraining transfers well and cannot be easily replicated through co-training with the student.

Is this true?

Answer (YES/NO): NO